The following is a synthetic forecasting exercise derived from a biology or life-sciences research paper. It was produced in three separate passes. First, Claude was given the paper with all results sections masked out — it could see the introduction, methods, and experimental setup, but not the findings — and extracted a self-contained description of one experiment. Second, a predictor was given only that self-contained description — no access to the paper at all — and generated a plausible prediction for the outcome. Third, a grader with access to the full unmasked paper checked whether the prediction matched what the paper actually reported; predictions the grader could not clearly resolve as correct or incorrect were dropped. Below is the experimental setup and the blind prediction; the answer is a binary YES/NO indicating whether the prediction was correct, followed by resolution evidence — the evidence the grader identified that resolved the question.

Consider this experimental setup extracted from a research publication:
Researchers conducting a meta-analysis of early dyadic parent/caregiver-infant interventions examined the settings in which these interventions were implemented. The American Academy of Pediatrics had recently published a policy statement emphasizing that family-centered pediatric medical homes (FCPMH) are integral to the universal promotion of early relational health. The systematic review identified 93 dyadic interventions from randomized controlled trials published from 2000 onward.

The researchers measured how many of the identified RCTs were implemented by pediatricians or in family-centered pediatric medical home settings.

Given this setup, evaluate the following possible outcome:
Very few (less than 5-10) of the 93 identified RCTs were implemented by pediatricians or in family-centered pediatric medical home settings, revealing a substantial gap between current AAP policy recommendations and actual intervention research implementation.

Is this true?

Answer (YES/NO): YES